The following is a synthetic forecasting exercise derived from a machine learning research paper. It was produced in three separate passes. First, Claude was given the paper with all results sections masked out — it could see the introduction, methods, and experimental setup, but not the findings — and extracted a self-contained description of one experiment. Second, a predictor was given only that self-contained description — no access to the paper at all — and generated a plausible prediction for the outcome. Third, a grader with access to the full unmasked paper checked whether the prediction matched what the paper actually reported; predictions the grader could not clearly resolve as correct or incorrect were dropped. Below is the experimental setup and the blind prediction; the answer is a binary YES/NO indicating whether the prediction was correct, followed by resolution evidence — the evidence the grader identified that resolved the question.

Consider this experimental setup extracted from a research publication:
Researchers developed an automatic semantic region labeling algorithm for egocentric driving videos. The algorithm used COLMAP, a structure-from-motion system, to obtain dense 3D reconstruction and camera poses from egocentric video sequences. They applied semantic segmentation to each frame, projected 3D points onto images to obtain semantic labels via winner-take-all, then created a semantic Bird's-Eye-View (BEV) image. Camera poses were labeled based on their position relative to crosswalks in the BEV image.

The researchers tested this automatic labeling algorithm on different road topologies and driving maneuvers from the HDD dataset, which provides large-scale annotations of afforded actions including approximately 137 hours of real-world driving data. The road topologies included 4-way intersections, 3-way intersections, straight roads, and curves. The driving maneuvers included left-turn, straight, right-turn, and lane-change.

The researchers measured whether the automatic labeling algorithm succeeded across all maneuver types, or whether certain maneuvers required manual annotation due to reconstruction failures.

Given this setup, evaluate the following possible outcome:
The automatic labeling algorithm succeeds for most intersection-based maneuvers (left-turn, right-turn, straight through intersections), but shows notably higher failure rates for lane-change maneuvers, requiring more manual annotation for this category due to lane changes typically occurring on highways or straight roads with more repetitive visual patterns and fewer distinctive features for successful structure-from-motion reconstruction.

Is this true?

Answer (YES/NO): YES